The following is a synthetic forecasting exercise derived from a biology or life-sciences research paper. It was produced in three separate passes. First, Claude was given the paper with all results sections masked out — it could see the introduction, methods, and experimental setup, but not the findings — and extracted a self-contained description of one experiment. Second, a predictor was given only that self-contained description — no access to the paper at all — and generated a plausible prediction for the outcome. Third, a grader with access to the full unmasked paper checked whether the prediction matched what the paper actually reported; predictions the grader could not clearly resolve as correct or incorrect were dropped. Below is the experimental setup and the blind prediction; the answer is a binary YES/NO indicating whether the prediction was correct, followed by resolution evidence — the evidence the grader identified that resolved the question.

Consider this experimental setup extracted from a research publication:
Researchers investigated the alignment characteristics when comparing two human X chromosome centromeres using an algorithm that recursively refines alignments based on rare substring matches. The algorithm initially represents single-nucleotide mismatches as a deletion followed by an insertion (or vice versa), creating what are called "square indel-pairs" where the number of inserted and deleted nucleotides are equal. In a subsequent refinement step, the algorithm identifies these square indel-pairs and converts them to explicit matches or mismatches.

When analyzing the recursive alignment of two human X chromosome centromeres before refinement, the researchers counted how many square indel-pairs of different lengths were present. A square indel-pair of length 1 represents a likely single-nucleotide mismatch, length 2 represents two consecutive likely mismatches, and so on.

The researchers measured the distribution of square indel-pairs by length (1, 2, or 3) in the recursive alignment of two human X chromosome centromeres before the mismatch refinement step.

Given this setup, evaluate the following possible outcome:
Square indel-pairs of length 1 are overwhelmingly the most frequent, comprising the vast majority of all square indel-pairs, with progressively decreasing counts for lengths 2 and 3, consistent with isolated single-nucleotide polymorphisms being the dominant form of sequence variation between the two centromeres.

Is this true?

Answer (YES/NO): YES